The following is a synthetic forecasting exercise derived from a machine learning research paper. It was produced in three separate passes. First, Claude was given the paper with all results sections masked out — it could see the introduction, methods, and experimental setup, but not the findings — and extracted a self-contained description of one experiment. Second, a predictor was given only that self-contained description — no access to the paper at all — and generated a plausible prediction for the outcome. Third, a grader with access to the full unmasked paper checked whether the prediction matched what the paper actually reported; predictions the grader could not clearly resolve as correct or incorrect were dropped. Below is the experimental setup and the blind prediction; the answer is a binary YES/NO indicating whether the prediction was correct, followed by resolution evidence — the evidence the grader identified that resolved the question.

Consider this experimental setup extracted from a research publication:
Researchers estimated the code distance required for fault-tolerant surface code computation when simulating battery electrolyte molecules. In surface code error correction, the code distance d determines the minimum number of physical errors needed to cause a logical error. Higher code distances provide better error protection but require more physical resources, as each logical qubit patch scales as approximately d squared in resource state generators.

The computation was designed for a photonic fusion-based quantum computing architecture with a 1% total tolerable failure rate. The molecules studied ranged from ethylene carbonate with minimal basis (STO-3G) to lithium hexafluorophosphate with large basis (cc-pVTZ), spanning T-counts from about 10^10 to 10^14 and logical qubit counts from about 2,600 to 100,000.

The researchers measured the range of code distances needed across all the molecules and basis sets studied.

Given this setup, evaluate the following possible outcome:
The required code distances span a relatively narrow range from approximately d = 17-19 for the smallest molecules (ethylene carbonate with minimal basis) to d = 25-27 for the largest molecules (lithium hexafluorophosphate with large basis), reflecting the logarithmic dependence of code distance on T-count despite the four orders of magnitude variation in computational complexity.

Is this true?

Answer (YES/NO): NO